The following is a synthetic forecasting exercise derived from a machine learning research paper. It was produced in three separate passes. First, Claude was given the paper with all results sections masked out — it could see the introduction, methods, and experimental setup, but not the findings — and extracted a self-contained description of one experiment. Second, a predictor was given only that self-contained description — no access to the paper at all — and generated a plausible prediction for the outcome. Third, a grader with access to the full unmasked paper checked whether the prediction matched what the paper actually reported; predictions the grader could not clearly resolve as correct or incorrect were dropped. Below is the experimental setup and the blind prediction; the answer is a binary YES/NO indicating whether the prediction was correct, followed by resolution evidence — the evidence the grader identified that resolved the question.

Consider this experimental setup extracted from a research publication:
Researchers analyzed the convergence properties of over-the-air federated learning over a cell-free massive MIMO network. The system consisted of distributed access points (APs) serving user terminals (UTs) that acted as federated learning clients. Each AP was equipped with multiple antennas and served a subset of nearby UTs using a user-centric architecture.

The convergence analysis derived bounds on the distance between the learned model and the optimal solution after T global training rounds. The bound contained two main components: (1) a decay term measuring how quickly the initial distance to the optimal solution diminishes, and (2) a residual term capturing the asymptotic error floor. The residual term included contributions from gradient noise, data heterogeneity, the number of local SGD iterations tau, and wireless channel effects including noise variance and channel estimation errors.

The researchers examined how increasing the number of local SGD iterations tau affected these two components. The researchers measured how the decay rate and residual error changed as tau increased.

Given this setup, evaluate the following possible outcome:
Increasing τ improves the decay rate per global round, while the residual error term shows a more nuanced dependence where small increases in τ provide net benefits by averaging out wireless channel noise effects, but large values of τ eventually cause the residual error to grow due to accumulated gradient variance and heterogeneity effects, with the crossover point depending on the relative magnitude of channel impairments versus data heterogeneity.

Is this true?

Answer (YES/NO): NO